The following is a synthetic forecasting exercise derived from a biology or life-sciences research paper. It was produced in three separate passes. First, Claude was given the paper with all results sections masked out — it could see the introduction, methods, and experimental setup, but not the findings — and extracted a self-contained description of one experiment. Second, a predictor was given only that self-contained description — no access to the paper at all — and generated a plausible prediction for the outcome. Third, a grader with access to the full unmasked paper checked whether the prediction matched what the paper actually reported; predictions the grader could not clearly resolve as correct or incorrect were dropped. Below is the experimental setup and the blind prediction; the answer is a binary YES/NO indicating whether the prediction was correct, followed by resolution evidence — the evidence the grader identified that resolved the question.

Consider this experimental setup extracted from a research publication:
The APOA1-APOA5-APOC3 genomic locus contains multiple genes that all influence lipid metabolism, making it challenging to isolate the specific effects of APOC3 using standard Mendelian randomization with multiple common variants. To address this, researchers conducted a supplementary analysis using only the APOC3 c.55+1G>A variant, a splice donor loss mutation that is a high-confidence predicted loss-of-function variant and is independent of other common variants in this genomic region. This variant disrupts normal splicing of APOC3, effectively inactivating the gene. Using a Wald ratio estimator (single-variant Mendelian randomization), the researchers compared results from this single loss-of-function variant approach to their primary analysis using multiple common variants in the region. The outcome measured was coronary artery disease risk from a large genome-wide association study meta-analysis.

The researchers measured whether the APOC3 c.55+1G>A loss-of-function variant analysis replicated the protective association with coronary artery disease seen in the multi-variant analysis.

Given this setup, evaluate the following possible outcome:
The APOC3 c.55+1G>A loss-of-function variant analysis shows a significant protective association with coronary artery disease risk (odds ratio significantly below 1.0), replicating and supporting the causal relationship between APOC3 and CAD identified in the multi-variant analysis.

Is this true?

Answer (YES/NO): NO